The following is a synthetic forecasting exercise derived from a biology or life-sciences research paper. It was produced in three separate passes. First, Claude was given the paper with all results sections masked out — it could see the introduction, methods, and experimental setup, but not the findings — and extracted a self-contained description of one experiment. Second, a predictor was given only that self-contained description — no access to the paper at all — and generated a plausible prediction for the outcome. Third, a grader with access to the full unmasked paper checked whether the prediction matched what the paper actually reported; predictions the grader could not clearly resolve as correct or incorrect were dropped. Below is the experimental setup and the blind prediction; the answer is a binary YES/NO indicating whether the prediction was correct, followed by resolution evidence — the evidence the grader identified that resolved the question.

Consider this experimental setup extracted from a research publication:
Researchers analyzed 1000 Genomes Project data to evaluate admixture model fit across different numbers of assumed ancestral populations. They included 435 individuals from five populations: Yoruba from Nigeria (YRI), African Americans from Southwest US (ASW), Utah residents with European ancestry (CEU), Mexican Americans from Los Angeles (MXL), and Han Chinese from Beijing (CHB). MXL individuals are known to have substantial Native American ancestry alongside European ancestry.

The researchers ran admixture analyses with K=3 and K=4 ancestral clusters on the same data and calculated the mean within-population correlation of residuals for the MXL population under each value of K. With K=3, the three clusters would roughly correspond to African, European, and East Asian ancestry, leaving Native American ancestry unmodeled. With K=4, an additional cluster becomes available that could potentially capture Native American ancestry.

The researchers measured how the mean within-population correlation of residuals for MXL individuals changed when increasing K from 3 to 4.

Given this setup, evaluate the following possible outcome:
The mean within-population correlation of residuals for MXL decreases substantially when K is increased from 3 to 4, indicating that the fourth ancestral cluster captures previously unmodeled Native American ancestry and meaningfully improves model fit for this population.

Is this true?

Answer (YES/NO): YES